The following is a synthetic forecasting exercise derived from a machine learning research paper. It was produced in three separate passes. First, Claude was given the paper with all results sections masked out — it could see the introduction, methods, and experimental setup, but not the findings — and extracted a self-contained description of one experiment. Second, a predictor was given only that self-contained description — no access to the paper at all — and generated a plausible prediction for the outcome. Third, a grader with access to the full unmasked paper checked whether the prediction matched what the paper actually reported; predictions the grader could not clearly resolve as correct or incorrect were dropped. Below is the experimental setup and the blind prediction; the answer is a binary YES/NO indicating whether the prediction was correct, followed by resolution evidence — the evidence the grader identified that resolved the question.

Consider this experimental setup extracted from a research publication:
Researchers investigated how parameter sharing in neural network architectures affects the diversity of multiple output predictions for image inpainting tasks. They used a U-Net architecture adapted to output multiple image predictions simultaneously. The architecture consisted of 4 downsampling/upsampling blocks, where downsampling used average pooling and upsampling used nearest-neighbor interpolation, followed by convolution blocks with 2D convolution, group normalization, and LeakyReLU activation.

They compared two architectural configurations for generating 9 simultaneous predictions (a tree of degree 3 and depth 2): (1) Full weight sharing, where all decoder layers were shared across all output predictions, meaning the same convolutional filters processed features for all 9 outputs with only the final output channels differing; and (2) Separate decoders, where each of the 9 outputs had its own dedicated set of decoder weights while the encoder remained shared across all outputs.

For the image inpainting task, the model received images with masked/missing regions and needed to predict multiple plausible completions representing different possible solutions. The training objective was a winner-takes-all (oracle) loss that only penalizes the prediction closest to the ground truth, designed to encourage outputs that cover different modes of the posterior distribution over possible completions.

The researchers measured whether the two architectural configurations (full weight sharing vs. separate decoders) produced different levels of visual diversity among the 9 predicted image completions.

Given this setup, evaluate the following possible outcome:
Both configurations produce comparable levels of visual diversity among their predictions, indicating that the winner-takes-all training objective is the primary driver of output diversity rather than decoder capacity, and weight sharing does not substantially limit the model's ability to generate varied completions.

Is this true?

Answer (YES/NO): NO